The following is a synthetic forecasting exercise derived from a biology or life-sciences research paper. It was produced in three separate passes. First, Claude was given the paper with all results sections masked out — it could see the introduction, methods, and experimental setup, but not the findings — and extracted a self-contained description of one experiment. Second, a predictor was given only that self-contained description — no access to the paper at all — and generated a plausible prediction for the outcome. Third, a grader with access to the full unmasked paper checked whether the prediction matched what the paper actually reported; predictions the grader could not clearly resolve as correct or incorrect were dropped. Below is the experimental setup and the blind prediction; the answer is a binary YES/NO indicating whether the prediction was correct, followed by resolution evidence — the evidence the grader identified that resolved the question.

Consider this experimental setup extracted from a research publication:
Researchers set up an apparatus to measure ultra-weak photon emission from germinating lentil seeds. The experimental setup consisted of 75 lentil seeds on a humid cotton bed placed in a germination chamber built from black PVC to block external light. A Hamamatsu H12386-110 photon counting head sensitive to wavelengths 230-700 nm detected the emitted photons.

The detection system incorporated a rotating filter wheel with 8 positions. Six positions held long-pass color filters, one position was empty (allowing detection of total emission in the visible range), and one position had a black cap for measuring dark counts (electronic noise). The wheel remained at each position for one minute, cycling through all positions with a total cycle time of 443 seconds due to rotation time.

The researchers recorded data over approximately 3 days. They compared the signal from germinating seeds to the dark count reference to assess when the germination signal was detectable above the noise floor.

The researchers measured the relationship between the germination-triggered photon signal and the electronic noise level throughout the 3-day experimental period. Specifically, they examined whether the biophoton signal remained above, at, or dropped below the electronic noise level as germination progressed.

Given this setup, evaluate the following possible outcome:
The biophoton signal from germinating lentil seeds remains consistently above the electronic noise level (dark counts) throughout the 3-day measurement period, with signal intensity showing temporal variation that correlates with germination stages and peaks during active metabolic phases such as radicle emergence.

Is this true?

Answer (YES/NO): NO